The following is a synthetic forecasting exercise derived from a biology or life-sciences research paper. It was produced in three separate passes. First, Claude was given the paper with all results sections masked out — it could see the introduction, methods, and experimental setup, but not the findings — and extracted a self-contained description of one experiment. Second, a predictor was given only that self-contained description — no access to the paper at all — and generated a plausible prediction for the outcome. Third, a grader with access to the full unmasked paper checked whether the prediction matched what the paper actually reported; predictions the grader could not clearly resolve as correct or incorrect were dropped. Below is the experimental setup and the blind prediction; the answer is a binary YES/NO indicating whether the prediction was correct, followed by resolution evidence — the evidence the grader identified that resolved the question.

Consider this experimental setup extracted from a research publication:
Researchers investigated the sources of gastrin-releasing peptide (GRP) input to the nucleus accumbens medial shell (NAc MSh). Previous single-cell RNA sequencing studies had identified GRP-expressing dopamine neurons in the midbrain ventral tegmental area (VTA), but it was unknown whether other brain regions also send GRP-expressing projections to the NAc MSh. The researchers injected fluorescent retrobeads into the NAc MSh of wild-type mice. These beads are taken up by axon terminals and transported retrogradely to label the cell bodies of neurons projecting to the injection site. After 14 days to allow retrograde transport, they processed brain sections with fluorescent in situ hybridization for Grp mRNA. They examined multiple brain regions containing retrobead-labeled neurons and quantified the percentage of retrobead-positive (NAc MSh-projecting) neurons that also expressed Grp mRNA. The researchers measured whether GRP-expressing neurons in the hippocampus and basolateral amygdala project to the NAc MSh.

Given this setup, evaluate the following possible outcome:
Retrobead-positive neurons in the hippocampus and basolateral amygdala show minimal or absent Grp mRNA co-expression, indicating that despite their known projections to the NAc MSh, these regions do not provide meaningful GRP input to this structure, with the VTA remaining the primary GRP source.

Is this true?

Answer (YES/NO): NO